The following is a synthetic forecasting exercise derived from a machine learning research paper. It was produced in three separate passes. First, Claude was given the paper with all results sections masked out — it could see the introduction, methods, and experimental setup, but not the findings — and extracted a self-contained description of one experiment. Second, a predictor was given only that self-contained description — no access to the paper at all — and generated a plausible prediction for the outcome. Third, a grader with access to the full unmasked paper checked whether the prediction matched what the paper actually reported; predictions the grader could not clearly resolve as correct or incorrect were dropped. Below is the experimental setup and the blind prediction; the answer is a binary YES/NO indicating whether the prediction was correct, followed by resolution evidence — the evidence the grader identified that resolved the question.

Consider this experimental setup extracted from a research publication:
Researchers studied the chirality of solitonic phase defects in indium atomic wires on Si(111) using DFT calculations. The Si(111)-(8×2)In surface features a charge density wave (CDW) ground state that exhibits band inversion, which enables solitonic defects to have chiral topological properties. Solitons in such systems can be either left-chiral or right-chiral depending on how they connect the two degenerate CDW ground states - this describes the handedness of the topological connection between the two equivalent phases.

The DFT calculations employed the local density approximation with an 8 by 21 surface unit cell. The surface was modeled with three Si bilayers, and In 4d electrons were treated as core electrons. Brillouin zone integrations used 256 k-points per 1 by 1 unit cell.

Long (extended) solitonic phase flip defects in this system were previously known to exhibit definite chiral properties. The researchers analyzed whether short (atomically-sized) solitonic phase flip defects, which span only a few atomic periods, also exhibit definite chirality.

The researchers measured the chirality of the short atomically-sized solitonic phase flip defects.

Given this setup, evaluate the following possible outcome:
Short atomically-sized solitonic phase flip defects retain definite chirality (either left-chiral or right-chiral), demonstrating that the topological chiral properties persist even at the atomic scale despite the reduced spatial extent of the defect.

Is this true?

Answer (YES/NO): YES